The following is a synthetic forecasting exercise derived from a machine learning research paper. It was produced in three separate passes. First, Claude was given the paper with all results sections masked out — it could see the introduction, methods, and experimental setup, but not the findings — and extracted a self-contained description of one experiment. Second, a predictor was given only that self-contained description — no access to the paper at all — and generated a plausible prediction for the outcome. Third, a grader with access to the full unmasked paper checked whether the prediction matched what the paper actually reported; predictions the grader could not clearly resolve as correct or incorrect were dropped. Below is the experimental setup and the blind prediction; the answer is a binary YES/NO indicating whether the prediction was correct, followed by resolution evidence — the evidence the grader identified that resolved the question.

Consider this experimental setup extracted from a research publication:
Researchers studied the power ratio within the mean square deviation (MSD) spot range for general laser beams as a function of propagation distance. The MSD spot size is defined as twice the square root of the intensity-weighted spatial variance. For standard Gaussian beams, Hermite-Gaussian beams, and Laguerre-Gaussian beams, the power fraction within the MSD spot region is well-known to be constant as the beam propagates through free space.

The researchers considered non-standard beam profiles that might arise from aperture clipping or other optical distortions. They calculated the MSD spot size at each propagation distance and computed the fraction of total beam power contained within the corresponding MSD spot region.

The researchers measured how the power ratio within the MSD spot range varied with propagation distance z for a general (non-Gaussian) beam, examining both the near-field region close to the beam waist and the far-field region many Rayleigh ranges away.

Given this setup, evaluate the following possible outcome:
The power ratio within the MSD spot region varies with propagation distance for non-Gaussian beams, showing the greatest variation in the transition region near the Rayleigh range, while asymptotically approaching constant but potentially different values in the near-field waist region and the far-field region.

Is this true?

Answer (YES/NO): NO